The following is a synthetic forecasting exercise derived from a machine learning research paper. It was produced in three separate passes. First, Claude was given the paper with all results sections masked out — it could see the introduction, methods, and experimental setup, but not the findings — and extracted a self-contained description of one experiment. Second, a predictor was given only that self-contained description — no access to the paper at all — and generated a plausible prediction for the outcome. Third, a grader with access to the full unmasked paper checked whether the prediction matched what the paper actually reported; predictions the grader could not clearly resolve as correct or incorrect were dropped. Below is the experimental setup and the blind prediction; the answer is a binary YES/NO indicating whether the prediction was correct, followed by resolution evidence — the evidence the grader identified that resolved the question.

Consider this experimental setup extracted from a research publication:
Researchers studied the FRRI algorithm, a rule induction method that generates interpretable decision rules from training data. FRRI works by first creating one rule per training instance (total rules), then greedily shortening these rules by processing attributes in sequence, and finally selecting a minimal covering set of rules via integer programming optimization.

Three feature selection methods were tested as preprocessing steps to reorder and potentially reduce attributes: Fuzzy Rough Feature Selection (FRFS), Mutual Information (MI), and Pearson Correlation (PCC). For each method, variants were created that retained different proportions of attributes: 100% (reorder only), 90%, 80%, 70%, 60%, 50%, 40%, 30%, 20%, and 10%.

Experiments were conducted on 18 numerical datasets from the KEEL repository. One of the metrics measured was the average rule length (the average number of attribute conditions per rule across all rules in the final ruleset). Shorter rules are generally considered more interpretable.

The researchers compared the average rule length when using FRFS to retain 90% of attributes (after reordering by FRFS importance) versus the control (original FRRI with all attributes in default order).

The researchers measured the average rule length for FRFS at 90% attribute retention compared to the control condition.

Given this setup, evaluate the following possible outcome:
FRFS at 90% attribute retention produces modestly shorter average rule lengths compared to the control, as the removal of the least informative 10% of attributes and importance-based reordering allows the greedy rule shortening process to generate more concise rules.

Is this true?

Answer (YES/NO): YES